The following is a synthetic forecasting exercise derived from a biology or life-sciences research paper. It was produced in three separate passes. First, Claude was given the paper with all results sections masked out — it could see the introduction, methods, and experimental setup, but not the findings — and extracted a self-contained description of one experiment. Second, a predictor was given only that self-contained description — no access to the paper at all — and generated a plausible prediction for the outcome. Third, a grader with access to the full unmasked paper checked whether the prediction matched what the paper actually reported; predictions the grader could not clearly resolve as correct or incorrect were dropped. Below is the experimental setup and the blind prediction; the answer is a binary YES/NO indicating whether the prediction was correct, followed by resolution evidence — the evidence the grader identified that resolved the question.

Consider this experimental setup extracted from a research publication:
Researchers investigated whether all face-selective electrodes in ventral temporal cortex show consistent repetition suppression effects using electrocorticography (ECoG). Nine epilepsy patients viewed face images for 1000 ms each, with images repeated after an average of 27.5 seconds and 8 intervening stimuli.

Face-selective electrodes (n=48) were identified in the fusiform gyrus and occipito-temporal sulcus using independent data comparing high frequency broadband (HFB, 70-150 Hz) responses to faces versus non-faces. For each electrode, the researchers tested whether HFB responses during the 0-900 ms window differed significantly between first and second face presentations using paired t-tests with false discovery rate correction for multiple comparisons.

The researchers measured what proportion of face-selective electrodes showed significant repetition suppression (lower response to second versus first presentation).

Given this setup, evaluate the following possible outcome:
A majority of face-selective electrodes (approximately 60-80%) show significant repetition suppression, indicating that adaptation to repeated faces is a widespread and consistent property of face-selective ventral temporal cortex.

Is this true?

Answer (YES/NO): YES